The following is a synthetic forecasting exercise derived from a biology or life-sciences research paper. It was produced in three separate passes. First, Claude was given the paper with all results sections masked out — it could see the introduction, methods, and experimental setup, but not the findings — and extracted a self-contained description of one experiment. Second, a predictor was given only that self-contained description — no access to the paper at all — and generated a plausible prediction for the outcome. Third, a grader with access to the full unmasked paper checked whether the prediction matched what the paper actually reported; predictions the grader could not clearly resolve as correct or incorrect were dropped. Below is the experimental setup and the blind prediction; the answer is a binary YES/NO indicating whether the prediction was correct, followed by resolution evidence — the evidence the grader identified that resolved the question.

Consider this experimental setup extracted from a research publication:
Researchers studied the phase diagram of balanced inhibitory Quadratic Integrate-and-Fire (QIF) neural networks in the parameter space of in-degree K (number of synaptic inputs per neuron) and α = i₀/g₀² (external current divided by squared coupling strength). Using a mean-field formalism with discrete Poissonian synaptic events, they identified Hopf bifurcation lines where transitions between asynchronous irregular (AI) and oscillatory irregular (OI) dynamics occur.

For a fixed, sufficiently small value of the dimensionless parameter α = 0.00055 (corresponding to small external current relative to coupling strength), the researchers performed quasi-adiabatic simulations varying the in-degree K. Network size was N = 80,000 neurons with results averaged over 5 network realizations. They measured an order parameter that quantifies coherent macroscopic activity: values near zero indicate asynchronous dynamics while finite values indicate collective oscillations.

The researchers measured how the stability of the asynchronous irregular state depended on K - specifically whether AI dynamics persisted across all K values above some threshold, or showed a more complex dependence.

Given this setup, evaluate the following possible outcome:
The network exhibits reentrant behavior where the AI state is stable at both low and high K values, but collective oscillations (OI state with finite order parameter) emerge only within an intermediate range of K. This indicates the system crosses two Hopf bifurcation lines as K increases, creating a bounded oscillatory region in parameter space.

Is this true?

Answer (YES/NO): NO